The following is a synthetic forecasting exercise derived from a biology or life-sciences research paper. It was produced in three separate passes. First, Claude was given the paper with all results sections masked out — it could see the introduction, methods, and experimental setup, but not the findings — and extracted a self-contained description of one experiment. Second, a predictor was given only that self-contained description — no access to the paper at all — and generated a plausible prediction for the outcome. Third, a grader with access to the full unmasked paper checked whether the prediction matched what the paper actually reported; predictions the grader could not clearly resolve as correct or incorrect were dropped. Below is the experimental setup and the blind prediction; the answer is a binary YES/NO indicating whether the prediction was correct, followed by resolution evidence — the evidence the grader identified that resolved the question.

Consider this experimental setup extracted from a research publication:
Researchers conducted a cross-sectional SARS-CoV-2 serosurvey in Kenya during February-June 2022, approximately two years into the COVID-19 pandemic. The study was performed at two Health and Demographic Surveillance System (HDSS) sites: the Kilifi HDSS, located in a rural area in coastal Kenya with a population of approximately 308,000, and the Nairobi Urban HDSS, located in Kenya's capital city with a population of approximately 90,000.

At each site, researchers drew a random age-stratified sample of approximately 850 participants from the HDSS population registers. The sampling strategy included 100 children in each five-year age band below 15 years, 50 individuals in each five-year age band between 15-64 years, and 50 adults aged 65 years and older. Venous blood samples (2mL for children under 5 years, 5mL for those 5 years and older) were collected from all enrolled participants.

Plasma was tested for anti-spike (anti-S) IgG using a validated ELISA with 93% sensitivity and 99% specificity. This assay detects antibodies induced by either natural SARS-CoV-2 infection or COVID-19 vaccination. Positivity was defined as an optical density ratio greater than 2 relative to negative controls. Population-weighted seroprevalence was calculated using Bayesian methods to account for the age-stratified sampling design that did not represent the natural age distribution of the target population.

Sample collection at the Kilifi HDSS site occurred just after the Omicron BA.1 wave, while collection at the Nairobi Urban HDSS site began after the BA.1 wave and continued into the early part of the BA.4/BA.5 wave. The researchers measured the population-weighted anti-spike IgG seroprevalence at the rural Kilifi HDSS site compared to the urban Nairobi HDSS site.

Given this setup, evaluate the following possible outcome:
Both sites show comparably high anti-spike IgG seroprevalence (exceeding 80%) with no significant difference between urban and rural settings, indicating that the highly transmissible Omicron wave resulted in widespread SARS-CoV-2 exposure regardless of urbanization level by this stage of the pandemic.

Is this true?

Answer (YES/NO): NO